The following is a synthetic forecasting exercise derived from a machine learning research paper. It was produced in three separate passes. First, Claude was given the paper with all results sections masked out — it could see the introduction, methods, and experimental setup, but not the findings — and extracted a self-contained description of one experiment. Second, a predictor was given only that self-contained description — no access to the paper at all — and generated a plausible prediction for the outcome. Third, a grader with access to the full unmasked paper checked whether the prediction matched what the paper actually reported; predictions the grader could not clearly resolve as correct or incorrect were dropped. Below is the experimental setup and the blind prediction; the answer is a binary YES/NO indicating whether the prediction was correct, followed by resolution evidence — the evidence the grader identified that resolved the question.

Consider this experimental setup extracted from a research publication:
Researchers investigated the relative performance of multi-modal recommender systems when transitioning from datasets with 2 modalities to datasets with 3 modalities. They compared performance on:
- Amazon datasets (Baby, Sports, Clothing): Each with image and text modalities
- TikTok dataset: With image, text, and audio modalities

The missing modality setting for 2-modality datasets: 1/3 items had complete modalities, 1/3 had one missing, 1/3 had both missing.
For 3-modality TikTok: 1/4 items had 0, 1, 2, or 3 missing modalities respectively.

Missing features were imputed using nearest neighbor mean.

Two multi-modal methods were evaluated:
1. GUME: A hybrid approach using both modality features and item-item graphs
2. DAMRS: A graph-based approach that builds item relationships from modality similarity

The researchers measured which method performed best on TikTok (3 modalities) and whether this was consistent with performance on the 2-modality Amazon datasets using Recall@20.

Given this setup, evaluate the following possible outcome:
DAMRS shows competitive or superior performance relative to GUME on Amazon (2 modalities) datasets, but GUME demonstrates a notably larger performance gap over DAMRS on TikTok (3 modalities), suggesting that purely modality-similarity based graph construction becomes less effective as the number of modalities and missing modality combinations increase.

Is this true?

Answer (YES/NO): NO